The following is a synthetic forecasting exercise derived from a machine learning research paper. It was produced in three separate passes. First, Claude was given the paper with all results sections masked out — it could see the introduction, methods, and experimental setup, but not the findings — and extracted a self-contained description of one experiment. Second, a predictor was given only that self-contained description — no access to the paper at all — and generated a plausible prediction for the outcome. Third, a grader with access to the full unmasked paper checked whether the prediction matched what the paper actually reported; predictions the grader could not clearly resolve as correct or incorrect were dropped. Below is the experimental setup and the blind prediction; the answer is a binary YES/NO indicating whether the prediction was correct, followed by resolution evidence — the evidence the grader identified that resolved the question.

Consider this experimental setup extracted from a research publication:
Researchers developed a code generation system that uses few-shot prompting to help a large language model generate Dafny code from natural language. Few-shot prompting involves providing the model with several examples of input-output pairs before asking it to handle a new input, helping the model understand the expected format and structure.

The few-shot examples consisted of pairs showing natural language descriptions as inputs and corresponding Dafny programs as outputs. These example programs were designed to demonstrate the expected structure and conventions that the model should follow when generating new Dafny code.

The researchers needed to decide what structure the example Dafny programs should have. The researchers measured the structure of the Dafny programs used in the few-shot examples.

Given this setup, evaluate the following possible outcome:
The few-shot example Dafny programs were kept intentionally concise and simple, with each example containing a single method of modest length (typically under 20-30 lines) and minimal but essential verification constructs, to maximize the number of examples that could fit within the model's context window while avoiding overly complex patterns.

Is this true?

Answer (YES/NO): NO